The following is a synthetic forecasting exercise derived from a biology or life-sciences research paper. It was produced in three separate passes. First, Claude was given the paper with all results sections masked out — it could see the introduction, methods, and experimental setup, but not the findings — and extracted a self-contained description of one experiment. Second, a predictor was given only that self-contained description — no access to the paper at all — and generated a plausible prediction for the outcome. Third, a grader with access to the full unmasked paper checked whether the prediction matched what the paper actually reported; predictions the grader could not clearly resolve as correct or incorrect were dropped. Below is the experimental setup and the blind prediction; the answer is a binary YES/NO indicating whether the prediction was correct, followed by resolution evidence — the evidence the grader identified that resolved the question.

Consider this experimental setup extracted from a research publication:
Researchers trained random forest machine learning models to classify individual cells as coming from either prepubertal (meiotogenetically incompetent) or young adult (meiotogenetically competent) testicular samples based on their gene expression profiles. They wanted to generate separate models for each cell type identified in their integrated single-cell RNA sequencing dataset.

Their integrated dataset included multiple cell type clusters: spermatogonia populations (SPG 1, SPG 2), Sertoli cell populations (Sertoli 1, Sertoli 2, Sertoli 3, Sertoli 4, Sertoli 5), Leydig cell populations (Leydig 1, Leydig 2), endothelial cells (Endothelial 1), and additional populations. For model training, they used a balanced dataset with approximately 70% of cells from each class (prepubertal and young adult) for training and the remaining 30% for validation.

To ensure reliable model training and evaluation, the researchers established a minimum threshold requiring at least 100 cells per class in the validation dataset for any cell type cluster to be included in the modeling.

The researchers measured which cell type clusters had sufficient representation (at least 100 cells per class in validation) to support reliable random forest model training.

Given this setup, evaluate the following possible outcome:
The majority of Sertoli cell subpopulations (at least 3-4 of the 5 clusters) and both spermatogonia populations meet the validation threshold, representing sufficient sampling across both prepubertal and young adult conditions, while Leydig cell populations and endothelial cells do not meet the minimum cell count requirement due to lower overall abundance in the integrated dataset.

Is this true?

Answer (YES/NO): NO